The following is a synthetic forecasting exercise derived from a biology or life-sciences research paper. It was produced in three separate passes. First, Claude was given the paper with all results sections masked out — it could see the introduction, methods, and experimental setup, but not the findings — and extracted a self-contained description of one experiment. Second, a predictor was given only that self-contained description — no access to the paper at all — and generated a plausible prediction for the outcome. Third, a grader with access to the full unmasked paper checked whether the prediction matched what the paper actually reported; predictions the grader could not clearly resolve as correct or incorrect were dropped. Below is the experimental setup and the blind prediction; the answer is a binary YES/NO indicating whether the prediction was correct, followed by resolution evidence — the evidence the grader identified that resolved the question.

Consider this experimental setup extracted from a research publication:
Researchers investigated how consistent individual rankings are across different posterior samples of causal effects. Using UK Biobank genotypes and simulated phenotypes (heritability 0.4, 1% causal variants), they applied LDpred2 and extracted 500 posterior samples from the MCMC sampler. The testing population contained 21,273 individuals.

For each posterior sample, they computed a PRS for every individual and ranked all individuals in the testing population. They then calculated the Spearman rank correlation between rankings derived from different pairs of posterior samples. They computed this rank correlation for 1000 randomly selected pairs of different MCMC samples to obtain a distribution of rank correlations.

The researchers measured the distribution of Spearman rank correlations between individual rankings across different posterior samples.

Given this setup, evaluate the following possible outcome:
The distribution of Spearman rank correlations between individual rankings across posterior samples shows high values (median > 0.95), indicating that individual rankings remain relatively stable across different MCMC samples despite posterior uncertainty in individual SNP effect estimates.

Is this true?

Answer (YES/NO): NO